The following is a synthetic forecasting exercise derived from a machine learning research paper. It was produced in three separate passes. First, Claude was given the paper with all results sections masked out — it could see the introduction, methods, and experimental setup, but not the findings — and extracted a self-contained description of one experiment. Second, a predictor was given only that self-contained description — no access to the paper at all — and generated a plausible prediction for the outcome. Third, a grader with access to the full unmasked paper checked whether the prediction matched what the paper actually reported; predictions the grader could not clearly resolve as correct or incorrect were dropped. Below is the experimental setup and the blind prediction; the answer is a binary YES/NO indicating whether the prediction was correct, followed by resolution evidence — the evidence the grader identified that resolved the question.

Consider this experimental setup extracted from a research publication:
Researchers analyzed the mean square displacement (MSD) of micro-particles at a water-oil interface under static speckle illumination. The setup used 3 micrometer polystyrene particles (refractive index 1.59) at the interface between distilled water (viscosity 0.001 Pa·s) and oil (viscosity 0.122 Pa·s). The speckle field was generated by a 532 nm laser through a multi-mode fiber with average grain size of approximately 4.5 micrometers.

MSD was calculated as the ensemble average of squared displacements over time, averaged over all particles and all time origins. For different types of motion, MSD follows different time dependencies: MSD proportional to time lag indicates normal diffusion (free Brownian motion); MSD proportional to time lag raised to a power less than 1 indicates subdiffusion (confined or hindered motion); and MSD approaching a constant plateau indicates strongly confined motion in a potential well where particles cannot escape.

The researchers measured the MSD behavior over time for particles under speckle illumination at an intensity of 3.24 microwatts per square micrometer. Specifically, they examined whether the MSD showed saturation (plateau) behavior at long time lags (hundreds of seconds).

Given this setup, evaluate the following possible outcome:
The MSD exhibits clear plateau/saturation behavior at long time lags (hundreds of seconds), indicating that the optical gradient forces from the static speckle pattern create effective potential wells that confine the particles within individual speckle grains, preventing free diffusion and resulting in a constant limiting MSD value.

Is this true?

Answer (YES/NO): NO